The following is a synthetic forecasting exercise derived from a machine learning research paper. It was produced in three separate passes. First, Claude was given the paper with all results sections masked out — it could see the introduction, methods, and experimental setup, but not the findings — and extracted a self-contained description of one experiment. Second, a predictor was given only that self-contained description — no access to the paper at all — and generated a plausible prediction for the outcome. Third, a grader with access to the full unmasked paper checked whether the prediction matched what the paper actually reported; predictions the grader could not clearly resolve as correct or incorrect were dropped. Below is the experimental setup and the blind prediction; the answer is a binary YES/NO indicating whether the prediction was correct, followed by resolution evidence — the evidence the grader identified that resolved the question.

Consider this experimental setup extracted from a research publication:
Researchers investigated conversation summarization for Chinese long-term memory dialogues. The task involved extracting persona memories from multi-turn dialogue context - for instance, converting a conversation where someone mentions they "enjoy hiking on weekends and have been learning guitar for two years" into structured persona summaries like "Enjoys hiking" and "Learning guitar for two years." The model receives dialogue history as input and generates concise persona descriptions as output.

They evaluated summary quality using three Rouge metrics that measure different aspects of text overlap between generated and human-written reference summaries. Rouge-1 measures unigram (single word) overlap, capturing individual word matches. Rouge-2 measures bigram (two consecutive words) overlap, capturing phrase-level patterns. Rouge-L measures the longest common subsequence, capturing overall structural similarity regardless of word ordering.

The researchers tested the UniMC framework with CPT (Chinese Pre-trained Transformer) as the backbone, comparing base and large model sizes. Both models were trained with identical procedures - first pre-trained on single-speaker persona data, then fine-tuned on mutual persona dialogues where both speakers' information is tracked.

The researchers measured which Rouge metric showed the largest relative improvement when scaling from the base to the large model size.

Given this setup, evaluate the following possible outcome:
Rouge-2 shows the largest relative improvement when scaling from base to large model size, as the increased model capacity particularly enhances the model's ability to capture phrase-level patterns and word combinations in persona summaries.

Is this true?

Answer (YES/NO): YES